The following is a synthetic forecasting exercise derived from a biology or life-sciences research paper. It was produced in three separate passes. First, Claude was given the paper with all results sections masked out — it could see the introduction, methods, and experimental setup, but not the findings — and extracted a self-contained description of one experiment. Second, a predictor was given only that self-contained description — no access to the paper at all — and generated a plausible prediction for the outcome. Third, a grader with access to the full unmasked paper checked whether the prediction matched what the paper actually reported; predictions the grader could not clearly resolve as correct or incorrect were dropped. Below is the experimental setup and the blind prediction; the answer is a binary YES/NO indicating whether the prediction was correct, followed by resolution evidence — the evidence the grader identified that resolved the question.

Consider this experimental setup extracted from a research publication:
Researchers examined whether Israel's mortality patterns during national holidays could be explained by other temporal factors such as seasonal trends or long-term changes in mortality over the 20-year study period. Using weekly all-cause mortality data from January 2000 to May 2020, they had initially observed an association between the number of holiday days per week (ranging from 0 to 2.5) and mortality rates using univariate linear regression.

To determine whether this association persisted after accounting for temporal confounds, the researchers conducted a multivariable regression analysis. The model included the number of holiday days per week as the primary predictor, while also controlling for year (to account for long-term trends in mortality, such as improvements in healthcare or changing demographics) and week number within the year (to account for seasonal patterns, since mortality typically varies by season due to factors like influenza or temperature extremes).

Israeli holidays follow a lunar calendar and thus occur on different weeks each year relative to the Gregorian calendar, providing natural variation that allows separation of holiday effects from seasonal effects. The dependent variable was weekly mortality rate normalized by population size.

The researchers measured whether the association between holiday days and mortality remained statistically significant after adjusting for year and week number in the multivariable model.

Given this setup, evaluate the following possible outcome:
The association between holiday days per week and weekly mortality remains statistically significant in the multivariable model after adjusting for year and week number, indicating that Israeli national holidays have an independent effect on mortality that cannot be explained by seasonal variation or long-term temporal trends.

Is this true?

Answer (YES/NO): YES